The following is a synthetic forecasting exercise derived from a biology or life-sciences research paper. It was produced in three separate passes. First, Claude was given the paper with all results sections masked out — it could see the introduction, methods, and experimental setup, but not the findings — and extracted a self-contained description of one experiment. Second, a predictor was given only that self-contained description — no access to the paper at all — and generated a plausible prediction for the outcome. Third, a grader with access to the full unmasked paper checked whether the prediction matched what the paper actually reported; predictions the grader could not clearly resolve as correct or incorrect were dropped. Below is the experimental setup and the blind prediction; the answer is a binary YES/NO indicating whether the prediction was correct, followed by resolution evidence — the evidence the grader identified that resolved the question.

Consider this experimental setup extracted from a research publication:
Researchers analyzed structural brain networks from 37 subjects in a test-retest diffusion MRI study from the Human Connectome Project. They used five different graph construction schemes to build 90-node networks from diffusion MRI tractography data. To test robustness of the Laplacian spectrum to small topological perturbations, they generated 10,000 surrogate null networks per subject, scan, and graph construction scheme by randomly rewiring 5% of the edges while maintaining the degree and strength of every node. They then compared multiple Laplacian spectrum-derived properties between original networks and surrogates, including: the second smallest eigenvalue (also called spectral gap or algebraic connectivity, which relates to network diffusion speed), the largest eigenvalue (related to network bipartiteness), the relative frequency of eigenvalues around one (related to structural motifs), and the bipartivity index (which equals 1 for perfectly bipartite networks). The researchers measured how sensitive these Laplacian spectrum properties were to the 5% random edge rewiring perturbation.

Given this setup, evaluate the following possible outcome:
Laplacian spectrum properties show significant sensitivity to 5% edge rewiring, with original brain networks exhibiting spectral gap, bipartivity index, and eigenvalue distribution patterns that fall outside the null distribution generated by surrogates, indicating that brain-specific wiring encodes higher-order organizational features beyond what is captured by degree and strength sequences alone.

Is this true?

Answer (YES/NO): YES